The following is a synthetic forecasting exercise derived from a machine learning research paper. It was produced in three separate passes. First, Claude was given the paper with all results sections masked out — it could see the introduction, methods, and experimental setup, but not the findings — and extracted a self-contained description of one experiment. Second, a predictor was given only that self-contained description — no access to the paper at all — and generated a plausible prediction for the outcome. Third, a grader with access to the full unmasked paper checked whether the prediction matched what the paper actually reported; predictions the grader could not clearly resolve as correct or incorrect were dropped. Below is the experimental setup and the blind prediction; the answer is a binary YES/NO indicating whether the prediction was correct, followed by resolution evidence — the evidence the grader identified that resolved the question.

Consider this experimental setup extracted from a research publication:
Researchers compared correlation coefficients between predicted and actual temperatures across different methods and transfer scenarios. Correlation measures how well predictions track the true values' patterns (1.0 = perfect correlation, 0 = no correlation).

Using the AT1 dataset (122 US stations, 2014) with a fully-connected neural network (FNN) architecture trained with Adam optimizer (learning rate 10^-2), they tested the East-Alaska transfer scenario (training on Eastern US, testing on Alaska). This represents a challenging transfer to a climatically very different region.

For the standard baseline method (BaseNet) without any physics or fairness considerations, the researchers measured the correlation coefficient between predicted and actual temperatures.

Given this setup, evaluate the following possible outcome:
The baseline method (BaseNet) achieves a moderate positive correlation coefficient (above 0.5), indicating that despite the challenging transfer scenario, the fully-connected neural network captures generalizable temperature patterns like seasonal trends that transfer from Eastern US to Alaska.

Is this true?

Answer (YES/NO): NO